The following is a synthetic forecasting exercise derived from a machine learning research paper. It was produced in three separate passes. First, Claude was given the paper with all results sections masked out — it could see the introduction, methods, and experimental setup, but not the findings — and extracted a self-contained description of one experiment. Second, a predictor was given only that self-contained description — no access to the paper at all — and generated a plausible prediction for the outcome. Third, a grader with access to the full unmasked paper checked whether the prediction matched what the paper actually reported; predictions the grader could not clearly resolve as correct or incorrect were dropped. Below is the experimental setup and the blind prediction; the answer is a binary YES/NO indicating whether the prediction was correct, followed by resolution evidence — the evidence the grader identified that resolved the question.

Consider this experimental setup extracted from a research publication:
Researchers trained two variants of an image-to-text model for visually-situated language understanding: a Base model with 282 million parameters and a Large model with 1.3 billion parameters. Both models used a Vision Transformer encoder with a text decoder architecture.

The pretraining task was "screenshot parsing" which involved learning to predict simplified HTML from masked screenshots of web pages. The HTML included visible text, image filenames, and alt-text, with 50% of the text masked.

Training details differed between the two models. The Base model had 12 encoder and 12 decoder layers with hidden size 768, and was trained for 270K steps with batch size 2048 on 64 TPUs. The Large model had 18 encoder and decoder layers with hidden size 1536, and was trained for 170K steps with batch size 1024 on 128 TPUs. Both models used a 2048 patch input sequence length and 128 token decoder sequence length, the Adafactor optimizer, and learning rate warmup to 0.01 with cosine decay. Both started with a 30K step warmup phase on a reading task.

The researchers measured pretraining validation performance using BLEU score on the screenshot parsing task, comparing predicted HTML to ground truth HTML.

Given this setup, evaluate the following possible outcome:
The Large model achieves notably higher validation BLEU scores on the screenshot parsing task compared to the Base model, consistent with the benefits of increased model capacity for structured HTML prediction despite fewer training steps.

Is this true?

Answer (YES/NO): YES